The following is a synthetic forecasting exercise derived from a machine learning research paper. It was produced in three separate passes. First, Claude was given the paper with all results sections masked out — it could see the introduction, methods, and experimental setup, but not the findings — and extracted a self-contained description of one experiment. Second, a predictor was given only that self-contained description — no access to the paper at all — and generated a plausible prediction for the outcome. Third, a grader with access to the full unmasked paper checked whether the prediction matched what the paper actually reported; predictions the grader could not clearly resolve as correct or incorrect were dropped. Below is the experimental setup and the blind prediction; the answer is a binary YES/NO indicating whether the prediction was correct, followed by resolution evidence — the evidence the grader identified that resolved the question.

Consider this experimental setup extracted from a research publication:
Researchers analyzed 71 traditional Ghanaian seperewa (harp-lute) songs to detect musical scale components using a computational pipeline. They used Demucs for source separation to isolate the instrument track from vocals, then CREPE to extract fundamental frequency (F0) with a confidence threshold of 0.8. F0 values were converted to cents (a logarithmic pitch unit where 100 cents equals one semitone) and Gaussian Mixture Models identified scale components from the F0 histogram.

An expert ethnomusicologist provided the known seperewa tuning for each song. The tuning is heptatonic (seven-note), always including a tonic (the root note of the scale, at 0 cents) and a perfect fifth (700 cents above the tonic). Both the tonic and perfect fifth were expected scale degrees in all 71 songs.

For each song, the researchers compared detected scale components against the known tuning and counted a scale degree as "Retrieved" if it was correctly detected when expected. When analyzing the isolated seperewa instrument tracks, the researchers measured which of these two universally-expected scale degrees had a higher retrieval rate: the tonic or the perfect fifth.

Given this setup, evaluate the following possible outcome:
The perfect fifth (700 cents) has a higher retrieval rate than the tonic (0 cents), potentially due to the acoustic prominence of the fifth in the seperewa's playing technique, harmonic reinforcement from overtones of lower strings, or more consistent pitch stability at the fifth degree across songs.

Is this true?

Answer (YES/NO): YES